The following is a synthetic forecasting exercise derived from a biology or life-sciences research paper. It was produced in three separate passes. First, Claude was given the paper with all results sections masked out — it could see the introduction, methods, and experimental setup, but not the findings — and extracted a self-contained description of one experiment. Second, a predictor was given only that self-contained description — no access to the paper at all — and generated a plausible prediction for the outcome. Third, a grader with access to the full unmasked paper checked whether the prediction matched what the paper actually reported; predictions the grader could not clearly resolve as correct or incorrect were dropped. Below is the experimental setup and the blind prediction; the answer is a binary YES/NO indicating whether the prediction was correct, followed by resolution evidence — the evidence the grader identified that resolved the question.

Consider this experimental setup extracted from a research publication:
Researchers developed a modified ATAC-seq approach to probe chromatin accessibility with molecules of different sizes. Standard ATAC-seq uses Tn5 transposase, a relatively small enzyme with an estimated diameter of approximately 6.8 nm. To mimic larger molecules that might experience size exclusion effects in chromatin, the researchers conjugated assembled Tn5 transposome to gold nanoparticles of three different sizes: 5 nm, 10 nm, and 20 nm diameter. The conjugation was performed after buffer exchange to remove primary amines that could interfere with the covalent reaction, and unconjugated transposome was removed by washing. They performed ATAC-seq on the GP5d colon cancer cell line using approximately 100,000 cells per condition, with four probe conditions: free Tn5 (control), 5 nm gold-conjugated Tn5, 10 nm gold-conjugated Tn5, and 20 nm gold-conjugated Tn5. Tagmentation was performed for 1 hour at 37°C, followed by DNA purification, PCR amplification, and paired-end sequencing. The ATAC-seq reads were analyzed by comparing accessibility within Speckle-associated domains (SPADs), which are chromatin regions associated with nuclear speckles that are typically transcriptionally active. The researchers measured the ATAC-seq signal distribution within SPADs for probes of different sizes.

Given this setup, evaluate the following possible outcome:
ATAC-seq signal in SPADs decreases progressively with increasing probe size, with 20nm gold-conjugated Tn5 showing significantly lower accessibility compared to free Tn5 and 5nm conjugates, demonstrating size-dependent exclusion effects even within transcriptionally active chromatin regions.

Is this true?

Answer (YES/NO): YES